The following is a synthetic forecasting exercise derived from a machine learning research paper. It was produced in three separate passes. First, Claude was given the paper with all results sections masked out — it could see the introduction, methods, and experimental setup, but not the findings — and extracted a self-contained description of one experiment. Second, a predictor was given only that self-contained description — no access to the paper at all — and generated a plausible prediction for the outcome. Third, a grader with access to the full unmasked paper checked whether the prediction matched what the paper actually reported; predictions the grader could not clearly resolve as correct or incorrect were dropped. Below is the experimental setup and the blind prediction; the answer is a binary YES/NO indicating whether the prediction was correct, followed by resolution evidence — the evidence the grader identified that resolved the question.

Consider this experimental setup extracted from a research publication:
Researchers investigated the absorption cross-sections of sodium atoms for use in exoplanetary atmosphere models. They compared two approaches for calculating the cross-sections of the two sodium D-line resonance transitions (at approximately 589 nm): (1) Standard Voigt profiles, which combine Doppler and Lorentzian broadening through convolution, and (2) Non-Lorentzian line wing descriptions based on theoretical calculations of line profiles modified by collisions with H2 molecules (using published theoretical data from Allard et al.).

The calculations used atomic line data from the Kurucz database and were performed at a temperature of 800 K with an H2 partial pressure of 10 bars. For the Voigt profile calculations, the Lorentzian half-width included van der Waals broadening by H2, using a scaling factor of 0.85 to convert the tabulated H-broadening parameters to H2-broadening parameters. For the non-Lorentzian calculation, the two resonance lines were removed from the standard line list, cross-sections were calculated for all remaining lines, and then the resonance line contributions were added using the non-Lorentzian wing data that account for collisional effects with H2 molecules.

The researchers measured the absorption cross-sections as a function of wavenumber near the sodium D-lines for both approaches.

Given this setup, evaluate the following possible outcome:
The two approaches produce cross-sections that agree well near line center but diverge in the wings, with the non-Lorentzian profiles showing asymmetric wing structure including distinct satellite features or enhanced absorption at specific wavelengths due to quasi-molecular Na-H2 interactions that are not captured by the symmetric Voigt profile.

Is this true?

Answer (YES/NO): NO